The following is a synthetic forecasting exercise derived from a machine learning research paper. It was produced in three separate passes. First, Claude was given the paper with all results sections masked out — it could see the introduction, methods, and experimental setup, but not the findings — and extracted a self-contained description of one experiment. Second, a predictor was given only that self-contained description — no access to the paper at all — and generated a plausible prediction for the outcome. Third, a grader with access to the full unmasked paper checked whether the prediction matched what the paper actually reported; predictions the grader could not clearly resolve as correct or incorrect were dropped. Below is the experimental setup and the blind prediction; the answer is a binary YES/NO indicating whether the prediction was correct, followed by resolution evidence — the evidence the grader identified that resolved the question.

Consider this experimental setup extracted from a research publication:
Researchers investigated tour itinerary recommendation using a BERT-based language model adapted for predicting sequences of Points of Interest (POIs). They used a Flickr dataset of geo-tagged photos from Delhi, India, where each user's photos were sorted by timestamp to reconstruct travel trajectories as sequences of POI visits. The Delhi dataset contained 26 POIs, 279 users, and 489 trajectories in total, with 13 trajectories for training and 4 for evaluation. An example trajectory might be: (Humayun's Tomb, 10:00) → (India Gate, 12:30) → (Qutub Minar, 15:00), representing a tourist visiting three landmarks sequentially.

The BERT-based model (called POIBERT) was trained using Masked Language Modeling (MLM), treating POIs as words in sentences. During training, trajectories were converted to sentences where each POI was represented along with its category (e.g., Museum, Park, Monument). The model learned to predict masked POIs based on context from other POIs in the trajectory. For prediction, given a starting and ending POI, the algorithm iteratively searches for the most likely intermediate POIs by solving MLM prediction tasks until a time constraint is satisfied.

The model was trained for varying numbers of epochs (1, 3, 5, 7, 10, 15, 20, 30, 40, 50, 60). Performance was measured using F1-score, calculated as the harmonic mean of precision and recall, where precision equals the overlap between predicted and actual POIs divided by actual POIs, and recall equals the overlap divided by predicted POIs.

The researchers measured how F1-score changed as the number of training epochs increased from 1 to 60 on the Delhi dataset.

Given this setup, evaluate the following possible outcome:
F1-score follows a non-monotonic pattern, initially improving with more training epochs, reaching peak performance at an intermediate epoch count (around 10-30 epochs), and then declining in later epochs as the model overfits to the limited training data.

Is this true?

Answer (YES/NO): NO